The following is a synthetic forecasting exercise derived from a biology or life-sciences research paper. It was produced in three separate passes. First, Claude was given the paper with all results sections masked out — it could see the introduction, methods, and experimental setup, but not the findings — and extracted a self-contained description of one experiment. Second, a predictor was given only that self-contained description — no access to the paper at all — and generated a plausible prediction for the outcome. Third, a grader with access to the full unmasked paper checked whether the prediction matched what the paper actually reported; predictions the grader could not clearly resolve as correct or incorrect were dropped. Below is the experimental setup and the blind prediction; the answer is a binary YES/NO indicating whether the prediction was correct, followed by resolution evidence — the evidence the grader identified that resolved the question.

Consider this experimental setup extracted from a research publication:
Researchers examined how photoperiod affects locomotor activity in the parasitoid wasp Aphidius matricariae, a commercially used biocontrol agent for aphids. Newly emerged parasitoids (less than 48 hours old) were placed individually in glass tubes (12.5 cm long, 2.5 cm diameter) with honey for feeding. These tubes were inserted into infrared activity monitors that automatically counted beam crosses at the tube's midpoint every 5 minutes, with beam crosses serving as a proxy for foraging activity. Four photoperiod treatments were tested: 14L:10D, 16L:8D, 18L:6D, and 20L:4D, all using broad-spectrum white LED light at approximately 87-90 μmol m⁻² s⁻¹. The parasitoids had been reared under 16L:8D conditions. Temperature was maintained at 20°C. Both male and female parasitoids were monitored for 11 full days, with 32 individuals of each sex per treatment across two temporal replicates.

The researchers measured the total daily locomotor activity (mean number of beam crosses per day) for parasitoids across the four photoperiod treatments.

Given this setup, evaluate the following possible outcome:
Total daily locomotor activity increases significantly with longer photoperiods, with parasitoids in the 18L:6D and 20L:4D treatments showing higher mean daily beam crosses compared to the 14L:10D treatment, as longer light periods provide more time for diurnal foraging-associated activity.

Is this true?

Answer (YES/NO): NO